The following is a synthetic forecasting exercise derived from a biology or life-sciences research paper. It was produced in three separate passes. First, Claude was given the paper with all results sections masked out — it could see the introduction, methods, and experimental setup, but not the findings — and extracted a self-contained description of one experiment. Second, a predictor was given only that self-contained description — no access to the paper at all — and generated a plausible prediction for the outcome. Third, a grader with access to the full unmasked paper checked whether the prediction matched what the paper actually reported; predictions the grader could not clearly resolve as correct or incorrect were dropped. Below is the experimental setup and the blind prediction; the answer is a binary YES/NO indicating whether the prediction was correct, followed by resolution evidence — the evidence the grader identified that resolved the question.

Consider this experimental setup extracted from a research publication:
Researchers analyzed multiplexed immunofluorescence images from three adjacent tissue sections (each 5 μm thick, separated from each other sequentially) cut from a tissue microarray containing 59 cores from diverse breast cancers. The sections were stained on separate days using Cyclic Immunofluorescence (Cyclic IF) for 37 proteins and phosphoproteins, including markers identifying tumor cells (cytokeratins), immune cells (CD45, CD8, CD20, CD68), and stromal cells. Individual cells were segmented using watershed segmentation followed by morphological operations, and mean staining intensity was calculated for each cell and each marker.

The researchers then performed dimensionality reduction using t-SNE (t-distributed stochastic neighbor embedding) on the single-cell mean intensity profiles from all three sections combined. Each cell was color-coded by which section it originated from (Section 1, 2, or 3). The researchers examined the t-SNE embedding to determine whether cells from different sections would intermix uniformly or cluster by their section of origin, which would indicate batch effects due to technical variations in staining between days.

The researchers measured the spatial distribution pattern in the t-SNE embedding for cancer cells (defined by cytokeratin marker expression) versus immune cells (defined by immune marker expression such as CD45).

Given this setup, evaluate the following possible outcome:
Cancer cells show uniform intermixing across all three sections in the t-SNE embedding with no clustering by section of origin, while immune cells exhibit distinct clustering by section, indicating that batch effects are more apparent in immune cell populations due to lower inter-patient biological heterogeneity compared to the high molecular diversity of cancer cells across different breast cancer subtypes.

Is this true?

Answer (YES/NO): NO